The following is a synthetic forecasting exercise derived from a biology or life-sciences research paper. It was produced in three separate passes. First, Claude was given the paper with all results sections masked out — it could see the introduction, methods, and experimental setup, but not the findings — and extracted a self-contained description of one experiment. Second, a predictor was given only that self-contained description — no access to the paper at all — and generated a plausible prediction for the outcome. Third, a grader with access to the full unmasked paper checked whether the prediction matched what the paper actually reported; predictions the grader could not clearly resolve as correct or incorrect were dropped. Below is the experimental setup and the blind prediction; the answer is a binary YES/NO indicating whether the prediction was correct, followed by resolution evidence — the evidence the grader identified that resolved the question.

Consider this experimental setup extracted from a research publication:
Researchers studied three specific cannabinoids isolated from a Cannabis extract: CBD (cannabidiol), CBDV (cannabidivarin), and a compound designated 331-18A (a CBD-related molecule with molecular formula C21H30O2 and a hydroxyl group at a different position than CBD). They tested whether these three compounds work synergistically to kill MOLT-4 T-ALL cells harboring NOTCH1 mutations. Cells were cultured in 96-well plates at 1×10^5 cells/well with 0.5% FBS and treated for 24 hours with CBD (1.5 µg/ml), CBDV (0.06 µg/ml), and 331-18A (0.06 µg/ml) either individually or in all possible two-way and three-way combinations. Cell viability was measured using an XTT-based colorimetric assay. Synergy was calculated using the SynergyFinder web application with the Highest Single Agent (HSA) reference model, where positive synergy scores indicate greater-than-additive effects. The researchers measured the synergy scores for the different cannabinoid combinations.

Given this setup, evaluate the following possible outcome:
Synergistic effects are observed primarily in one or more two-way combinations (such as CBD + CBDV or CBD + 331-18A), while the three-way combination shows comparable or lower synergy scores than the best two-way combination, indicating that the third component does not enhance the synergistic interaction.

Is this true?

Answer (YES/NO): NO